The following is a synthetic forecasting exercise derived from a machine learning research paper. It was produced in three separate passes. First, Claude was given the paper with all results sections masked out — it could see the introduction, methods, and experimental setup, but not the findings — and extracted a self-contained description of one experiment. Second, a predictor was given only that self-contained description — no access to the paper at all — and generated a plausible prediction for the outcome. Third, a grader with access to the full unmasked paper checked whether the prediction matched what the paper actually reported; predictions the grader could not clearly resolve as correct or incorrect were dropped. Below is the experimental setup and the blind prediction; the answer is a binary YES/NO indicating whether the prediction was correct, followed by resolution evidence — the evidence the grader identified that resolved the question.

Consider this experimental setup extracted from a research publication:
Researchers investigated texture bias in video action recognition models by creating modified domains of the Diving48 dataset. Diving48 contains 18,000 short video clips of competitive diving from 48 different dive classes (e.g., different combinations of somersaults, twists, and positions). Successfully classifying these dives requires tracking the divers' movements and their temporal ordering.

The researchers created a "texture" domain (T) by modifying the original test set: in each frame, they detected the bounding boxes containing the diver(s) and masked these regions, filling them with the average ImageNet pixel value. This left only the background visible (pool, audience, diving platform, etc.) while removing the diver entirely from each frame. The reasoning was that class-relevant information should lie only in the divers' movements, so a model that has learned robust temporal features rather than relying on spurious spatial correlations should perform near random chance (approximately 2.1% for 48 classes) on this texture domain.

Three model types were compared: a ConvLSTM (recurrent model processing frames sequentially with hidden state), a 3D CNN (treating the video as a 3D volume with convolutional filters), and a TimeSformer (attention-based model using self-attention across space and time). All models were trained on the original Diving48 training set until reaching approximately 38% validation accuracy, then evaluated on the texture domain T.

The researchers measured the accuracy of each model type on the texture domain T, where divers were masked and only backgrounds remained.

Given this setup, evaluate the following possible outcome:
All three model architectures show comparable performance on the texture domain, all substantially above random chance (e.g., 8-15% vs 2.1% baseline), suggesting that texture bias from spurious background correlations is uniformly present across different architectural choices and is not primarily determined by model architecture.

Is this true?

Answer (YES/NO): NO